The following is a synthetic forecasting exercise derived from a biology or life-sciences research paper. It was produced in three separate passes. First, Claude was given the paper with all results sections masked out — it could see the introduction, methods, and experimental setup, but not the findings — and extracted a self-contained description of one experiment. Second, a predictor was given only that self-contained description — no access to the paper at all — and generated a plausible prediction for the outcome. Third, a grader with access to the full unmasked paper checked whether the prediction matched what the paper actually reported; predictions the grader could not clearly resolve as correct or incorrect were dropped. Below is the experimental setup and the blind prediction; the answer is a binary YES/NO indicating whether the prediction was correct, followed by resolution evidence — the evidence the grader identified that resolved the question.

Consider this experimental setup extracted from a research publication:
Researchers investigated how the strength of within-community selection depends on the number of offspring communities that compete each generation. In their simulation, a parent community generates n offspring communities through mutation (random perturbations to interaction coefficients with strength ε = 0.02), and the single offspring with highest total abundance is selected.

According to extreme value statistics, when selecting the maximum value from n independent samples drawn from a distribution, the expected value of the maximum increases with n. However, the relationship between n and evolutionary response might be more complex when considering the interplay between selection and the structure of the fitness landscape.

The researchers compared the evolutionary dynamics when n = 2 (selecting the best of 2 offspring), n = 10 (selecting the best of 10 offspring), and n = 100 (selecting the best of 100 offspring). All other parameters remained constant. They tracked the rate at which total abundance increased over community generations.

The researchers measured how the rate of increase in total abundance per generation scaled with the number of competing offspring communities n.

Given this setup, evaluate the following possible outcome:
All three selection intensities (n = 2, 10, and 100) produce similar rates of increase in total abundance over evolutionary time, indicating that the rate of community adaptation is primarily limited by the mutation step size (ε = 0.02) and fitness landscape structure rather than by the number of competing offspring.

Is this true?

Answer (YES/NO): NO